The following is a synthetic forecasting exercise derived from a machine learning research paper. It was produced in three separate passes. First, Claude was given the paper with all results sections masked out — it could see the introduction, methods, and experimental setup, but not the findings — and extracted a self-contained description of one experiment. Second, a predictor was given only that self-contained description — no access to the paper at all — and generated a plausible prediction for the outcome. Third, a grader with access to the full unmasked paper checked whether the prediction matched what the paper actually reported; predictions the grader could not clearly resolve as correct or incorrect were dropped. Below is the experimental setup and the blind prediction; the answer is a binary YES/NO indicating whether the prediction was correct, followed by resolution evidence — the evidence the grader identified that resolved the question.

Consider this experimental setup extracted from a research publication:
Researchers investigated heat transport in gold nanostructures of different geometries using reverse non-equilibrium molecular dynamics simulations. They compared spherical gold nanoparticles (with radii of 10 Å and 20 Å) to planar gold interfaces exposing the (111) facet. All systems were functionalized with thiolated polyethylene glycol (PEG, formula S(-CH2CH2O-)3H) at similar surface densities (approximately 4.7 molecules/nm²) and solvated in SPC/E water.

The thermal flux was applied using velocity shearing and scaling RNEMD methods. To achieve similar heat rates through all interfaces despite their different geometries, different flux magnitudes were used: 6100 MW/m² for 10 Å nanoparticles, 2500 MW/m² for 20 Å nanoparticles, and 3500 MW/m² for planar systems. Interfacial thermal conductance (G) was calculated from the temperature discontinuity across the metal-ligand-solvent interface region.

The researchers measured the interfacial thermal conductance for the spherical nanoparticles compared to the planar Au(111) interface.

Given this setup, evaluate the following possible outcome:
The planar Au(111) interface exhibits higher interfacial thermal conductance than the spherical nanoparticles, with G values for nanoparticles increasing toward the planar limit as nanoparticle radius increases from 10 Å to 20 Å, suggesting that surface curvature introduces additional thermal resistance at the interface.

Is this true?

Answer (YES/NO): NO